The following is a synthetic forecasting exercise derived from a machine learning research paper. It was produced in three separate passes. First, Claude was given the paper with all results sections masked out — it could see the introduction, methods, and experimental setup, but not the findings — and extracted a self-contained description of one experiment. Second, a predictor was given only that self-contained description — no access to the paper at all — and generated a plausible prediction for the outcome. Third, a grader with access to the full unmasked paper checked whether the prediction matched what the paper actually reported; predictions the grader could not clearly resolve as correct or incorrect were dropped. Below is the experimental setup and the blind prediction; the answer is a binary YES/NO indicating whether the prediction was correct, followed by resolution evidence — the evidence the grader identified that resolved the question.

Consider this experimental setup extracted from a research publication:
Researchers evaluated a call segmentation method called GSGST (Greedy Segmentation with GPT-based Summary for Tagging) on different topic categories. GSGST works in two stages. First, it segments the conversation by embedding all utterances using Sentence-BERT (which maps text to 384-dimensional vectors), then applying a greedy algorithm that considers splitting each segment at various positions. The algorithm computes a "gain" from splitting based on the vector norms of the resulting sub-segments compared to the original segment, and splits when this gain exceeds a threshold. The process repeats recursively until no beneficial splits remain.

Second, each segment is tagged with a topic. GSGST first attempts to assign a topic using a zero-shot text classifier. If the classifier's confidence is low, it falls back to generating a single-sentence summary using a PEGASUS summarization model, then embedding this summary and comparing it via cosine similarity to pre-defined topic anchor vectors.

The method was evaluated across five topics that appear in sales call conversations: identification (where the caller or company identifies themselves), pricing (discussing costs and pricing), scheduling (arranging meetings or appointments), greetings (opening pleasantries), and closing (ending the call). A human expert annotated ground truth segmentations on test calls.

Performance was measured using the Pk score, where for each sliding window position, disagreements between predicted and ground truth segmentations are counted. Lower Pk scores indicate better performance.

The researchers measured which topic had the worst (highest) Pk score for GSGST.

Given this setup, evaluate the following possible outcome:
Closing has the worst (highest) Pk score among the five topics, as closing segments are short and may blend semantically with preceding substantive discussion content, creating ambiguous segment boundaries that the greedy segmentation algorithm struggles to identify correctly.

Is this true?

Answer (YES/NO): NO